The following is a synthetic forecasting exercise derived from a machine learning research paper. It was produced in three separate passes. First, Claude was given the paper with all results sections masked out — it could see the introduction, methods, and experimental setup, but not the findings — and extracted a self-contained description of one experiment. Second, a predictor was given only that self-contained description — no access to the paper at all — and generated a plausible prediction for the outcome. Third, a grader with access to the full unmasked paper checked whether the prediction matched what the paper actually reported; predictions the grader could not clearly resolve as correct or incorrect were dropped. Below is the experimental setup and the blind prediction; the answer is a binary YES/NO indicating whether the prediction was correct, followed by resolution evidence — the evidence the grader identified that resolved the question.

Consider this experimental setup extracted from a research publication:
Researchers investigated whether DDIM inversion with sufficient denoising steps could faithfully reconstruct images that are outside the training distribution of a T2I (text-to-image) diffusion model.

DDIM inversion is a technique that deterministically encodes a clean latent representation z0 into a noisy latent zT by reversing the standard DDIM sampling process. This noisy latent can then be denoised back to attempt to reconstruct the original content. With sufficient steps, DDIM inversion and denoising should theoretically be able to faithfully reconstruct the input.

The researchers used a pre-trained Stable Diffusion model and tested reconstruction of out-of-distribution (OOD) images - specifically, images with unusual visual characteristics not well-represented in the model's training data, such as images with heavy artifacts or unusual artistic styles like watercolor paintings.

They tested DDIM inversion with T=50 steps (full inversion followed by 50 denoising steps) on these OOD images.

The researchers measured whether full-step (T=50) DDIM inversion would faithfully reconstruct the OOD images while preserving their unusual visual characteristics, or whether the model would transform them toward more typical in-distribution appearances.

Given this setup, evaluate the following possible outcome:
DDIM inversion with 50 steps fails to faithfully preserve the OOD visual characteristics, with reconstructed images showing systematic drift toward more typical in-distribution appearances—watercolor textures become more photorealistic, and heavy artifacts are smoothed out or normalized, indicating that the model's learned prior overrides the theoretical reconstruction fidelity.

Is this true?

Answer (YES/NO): NO